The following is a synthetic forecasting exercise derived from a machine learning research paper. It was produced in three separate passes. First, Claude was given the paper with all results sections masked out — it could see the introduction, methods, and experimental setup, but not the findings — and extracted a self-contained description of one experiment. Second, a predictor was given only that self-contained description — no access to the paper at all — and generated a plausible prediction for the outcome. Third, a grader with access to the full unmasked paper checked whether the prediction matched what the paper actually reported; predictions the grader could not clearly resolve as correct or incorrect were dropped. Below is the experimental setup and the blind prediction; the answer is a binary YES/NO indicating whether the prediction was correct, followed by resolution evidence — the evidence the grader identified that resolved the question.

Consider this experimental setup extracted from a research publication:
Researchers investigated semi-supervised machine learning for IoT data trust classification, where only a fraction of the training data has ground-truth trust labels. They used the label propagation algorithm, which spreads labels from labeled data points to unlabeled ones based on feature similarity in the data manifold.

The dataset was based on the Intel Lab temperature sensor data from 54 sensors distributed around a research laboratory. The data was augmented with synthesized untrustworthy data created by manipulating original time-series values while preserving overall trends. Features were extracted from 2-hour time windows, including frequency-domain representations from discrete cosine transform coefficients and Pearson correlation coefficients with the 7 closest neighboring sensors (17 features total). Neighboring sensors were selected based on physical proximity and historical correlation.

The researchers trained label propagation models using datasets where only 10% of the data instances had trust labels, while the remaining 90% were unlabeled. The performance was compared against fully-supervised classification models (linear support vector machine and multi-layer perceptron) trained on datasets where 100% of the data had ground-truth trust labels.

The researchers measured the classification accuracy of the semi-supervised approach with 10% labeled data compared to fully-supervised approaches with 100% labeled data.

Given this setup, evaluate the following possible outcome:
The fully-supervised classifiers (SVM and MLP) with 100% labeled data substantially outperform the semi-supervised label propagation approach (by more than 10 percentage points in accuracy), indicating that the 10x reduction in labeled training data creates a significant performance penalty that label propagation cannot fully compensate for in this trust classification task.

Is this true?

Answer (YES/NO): NO